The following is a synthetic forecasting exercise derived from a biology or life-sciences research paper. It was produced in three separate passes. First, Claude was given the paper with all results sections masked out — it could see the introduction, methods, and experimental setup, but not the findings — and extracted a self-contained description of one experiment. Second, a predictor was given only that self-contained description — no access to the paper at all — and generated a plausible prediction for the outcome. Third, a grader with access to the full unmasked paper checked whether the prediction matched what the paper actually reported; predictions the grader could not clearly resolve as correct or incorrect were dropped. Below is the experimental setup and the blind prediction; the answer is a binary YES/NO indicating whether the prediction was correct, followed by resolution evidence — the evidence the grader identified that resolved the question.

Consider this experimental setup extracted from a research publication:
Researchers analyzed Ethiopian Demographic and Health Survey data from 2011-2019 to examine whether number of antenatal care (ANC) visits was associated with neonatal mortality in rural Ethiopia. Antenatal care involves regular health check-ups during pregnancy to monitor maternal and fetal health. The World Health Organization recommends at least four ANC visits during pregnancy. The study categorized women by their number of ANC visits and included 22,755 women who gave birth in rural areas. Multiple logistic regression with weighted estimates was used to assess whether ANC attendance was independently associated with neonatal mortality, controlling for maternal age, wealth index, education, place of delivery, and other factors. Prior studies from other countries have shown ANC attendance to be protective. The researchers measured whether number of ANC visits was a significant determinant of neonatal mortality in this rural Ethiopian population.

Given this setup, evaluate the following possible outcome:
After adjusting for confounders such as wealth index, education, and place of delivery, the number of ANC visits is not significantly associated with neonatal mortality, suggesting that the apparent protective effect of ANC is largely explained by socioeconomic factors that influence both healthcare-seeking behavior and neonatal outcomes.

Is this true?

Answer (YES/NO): NO